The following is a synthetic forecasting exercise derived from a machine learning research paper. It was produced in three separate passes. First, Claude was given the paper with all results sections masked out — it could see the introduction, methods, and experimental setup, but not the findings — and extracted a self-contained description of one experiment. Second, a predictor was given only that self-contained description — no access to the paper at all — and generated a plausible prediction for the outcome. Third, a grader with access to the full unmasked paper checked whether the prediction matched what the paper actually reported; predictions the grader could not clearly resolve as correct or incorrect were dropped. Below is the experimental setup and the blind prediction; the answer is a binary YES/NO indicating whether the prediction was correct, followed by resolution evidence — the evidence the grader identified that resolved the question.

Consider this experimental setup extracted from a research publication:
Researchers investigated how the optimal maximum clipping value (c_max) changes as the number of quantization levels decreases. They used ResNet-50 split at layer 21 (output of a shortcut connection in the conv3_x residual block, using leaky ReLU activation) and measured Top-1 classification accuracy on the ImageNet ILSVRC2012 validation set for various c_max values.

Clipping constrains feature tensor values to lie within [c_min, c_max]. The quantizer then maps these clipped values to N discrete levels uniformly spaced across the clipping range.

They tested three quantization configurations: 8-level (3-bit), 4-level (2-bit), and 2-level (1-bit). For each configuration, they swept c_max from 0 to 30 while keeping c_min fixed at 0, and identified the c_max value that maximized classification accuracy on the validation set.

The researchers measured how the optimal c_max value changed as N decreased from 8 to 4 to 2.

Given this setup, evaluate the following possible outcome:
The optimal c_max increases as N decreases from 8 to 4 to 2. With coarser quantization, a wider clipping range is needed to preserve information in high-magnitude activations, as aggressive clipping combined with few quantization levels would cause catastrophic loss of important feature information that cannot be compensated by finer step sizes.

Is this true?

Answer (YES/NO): NO